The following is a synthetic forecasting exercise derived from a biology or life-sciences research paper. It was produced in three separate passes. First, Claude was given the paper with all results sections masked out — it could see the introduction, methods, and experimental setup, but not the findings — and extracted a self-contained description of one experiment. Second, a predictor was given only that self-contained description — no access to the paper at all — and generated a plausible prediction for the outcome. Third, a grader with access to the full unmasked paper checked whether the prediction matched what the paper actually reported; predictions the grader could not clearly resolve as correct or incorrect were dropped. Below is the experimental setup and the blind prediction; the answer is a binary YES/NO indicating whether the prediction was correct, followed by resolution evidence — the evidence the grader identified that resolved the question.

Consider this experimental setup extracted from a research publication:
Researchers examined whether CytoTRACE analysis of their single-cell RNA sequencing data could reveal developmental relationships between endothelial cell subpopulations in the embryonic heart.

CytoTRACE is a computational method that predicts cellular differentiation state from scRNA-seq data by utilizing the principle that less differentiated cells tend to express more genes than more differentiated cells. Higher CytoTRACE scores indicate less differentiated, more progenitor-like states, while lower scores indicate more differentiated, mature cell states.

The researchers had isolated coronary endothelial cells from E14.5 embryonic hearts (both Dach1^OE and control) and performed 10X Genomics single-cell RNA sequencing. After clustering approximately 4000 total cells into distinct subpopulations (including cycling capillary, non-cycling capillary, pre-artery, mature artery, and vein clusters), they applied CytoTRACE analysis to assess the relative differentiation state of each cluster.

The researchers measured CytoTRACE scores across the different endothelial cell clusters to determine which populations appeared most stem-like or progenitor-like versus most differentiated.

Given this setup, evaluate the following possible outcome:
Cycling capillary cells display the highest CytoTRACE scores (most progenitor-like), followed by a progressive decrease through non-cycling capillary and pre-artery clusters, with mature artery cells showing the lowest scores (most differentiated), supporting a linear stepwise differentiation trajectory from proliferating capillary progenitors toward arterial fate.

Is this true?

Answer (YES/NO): YES